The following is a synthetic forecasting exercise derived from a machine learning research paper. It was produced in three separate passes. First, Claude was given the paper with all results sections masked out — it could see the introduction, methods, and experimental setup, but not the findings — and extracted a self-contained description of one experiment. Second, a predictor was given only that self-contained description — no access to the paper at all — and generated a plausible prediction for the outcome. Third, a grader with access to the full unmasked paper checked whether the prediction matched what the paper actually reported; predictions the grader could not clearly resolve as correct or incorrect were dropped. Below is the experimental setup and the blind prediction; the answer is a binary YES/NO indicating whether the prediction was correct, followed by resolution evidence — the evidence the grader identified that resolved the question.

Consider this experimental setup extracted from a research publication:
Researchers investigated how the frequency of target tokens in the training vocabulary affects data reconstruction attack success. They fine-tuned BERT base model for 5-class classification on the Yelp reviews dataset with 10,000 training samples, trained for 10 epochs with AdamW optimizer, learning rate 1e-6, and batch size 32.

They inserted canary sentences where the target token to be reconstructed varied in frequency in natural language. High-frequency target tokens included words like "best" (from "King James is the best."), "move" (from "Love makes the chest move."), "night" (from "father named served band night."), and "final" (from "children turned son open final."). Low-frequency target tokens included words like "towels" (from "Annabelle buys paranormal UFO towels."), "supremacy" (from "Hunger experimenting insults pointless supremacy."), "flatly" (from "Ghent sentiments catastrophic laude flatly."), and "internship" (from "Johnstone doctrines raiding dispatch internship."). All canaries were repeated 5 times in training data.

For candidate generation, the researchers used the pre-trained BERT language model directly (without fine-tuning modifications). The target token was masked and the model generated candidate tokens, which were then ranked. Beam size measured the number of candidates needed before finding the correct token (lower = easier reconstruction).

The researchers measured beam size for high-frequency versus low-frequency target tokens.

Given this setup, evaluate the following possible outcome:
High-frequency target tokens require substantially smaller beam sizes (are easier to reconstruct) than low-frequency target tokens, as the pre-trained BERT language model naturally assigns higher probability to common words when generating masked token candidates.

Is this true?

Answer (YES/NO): YES